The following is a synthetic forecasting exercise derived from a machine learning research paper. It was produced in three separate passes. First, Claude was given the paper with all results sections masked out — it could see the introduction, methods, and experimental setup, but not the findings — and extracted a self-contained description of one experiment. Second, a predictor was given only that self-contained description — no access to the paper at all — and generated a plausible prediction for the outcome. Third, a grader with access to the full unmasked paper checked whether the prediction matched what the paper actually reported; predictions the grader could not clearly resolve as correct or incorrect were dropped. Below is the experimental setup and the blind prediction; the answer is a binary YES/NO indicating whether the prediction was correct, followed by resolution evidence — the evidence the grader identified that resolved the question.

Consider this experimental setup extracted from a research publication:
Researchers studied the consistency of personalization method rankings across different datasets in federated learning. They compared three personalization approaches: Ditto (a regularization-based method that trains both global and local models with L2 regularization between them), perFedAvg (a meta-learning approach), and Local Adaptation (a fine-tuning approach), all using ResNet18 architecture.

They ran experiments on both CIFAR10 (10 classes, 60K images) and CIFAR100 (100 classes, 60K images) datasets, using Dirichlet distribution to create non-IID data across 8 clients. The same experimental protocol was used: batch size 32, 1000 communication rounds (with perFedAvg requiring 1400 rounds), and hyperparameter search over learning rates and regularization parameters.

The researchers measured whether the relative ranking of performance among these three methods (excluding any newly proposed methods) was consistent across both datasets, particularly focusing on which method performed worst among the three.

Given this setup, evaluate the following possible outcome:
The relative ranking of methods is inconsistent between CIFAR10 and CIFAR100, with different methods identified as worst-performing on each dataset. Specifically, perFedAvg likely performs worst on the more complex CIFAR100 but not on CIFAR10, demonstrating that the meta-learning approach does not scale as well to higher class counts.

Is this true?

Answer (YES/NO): NO